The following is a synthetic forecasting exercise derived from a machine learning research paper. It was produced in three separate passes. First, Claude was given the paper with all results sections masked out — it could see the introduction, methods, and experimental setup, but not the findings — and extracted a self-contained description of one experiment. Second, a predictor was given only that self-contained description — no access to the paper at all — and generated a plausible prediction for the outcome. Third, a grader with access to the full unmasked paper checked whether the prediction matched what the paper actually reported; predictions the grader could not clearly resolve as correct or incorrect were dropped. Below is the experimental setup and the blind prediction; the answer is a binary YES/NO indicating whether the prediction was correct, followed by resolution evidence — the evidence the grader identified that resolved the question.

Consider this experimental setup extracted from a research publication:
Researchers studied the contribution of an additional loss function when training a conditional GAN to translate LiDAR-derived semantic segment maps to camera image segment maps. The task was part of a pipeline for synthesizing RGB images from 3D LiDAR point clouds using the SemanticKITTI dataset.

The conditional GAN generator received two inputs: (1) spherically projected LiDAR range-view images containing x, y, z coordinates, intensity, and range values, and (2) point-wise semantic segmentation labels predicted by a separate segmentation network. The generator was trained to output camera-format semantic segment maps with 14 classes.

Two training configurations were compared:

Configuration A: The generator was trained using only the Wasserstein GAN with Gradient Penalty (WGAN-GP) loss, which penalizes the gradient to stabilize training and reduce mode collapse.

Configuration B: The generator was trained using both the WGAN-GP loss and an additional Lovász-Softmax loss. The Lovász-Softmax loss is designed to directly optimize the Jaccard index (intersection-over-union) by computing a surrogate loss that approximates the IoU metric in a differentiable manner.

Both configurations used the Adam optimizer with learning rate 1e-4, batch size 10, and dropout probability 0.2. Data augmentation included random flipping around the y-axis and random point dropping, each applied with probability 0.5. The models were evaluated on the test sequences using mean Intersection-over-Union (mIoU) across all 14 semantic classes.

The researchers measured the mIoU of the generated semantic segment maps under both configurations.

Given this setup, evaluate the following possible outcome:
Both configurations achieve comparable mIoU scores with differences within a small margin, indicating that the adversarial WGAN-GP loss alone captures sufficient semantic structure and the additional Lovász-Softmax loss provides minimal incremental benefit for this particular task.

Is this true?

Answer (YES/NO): NO